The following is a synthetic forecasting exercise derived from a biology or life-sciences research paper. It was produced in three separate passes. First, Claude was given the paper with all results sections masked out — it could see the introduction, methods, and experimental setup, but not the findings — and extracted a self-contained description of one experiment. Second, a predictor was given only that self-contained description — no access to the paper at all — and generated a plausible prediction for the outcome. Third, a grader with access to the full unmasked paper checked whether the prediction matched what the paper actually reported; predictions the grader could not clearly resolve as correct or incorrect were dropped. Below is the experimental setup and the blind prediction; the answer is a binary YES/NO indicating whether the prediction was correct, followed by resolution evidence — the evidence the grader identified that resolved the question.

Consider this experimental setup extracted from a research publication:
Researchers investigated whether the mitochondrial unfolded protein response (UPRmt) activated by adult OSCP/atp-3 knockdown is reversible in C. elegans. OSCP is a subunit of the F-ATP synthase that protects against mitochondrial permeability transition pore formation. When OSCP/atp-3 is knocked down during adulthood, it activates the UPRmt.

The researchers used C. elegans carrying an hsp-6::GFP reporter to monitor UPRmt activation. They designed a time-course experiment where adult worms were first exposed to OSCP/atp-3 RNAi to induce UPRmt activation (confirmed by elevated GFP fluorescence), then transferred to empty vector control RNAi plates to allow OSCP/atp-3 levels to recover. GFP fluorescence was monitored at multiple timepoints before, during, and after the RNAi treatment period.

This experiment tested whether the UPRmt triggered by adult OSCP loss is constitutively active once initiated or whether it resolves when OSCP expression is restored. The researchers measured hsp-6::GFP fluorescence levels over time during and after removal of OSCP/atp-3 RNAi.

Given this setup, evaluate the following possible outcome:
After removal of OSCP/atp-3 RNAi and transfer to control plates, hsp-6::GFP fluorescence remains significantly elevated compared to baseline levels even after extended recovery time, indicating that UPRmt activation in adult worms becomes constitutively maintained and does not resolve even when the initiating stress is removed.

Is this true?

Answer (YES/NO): NO